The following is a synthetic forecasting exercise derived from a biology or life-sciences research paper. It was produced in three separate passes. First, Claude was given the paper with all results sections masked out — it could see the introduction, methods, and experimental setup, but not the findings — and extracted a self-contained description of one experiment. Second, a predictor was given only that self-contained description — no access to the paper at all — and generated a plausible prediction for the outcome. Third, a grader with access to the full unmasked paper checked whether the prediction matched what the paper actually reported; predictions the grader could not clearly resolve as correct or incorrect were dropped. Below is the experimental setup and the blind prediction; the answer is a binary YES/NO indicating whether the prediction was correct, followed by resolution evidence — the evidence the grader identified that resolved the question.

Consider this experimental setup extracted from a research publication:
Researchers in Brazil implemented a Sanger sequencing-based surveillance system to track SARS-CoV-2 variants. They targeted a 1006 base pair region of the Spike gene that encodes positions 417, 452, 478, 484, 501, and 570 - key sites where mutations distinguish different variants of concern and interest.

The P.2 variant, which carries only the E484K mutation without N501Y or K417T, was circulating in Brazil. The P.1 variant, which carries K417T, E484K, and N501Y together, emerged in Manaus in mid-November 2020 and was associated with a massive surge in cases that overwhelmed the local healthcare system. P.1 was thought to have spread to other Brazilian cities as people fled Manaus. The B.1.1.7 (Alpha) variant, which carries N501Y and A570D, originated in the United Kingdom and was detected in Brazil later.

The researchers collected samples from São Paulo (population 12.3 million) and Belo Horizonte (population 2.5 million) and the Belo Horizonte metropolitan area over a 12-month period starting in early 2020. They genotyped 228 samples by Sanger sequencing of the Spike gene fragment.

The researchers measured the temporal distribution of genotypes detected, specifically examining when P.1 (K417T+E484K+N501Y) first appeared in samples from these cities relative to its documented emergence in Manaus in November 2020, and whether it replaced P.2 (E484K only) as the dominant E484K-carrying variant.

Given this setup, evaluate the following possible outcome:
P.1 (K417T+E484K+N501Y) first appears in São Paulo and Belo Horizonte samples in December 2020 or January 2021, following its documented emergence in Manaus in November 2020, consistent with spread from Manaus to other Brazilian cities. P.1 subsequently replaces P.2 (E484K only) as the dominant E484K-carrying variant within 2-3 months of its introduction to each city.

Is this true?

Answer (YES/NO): NO